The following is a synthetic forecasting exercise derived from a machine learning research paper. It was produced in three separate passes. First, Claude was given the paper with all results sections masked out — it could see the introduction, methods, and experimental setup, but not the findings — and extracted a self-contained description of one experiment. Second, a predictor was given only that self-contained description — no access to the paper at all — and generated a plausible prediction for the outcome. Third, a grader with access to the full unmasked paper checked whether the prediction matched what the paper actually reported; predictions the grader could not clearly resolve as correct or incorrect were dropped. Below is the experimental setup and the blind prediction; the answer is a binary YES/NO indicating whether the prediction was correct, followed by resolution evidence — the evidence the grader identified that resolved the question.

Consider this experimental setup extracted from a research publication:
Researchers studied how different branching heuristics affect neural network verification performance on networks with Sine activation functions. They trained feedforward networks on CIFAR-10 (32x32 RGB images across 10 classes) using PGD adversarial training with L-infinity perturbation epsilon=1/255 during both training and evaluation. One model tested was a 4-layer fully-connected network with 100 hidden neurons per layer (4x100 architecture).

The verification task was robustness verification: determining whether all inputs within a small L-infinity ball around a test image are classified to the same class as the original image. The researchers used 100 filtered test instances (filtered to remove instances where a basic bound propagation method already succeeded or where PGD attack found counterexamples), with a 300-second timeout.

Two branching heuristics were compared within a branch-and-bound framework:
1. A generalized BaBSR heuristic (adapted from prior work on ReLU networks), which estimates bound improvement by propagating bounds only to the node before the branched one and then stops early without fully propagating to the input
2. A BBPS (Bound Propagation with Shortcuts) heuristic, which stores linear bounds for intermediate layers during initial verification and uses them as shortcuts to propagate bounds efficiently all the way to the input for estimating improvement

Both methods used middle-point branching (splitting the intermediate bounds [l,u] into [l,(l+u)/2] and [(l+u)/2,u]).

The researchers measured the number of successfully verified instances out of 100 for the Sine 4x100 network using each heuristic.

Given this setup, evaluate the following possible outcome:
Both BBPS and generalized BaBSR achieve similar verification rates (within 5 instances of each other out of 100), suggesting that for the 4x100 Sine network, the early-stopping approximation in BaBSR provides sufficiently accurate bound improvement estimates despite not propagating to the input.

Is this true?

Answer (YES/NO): NO